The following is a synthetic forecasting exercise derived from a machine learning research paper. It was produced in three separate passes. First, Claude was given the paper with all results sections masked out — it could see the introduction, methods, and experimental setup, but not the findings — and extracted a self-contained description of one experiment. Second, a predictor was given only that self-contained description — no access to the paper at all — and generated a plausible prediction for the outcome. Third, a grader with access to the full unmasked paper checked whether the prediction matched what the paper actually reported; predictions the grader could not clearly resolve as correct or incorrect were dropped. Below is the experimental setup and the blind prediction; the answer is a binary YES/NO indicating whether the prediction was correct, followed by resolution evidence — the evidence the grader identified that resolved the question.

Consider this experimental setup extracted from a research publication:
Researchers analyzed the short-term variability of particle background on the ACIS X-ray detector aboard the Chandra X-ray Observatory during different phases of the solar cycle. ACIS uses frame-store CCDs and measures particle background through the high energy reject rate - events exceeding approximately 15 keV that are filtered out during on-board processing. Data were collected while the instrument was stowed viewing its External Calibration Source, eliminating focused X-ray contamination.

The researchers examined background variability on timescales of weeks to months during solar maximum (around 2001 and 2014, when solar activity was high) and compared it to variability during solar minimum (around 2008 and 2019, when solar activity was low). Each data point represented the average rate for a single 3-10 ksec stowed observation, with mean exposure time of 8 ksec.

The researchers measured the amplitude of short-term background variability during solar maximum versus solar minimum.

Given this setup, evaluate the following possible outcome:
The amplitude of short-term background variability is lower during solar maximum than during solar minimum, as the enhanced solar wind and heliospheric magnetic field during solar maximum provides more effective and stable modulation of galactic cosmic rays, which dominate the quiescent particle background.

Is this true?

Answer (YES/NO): NO